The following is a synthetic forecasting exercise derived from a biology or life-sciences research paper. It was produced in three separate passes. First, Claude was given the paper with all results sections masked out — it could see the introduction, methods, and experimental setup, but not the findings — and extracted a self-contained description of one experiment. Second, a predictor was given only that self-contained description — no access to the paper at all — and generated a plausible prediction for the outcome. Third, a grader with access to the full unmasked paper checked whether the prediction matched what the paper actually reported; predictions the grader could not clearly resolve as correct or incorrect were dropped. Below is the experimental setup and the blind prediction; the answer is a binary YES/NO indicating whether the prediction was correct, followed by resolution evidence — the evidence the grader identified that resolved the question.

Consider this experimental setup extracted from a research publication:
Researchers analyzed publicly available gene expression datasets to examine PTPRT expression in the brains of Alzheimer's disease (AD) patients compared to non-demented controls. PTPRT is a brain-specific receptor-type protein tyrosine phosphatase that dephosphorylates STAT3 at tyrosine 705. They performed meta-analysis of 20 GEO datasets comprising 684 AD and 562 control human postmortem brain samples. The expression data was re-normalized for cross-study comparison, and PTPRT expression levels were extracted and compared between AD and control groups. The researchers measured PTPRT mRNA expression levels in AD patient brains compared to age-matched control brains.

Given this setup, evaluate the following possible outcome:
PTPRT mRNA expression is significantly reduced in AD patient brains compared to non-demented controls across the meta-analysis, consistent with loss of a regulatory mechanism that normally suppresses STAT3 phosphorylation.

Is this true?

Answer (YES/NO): YES